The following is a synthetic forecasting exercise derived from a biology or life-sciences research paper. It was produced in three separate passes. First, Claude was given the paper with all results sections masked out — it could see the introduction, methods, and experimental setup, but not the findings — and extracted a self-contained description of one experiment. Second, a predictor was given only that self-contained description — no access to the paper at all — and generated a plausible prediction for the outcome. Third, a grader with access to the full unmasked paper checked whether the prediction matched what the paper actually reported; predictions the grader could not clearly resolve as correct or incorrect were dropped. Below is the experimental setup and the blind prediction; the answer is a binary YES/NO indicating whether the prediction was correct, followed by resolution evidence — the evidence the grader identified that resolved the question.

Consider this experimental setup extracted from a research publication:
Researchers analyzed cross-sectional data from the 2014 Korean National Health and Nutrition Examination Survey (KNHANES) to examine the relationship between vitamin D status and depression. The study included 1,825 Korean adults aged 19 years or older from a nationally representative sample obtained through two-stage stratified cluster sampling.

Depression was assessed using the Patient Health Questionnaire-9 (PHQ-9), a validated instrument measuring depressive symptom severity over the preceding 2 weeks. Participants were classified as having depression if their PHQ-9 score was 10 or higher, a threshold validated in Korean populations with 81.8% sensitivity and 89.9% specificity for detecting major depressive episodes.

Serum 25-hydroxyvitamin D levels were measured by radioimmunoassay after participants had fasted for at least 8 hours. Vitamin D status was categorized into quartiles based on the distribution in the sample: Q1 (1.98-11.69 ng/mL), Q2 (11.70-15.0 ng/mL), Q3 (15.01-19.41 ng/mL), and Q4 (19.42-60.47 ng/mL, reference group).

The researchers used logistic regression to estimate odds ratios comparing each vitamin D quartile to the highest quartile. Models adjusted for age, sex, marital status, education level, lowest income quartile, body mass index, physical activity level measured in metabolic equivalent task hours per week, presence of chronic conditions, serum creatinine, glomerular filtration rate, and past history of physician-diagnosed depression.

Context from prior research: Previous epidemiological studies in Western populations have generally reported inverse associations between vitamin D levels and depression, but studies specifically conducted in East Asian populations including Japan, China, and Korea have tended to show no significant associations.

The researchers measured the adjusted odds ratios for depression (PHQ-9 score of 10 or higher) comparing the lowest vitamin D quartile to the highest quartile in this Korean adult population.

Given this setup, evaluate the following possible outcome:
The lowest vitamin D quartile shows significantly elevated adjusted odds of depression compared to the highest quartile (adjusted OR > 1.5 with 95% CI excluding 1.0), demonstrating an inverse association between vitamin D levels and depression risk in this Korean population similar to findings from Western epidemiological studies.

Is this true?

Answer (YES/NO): NO